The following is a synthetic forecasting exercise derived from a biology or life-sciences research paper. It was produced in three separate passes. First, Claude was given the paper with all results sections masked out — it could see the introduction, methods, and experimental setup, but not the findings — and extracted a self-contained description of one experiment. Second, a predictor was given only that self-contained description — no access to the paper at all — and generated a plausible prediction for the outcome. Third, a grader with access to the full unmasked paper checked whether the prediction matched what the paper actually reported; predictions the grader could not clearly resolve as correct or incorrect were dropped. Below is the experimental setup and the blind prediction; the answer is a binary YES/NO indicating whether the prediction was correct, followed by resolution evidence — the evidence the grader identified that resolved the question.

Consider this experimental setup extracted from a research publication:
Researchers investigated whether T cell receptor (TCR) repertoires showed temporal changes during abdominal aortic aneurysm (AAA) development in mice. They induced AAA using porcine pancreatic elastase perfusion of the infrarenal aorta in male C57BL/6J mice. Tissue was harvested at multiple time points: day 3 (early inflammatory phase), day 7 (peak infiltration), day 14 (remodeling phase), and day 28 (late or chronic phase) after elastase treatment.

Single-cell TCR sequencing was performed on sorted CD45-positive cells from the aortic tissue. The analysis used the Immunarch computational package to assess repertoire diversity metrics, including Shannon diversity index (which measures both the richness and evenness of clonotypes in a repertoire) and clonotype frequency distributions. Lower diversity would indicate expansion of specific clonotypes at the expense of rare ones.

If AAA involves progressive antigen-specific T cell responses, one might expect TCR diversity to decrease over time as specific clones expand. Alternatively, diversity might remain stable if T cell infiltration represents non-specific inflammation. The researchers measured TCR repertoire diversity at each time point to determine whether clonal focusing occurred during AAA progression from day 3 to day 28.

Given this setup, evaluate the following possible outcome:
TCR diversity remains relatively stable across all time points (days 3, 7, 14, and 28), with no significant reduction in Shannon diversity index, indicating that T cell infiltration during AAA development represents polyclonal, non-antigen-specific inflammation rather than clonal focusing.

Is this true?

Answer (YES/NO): YES